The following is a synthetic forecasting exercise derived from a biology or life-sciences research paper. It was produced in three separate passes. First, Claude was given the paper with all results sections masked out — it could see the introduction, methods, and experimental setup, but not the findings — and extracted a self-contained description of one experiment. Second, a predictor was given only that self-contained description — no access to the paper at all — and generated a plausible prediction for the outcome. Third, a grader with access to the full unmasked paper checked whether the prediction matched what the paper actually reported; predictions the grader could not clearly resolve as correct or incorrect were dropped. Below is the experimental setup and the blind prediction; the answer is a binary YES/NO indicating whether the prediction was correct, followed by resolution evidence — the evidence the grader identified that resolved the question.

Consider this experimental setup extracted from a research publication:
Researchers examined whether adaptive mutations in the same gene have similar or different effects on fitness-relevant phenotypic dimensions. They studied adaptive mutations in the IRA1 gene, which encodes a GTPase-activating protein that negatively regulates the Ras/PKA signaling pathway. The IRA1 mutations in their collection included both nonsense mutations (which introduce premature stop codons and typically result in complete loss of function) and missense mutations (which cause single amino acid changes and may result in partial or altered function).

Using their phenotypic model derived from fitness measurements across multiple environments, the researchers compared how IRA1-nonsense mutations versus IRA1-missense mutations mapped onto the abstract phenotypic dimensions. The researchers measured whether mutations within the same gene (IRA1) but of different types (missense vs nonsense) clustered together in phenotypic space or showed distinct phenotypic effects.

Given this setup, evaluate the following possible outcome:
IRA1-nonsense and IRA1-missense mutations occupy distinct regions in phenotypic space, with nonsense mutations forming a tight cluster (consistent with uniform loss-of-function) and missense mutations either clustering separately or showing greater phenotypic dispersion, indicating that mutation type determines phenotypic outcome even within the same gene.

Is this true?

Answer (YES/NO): YES